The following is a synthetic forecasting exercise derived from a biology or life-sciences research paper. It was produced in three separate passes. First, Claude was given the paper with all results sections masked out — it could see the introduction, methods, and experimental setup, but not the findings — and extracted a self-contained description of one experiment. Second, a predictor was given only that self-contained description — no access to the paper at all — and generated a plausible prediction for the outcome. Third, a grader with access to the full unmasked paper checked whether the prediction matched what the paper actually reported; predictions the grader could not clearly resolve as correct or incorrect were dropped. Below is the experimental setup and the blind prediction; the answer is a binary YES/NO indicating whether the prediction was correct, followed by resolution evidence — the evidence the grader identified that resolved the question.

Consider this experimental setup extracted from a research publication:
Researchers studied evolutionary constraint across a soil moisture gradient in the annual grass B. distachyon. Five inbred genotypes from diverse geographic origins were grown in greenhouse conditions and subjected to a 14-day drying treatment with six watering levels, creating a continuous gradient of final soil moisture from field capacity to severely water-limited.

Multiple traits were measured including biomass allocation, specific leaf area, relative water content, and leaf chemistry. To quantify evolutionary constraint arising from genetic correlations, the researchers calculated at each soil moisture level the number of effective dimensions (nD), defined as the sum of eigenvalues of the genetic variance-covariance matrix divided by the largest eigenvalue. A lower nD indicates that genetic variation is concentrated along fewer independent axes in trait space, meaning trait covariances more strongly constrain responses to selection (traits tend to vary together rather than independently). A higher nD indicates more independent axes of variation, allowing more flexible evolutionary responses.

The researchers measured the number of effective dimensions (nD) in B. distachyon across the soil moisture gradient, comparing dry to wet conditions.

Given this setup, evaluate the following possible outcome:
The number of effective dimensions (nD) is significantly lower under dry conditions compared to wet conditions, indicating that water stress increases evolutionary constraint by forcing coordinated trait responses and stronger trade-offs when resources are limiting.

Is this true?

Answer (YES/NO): YES